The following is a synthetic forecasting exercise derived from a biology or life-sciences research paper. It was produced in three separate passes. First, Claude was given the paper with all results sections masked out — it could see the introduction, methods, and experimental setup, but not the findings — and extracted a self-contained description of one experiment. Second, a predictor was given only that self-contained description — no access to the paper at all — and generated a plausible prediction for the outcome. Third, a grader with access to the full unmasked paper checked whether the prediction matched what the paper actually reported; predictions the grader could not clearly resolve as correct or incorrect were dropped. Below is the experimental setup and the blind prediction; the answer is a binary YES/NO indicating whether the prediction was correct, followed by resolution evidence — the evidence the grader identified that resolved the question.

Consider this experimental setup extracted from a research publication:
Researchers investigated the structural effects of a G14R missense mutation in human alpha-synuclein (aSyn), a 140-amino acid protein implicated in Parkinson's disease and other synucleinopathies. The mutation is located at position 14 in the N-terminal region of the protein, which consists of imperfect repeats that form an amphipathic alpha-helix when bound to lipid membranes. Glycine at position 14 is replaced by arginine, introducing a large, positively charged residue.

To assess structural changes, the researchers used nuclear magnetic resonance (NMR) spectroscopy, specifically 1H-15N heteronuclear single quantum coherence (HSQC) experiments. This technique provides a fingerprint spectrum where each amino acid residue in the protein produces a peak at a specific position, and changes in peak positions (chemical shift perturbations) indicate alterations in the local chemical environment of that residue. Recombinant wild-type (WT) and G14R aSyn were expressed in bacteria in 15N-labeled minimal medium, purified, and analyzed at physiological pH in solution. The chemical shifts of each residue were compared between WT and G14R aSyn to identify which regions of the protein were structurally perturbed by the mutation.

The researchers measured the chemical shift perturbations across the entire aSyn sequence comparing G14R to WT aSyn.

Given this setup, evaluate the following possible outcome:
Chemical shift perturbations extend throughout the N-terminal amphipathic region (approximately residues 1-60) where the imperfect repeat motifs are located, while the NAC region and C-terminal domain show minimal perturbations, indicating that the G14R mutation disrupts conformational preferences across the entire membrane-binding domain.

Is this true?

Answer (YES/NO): NO